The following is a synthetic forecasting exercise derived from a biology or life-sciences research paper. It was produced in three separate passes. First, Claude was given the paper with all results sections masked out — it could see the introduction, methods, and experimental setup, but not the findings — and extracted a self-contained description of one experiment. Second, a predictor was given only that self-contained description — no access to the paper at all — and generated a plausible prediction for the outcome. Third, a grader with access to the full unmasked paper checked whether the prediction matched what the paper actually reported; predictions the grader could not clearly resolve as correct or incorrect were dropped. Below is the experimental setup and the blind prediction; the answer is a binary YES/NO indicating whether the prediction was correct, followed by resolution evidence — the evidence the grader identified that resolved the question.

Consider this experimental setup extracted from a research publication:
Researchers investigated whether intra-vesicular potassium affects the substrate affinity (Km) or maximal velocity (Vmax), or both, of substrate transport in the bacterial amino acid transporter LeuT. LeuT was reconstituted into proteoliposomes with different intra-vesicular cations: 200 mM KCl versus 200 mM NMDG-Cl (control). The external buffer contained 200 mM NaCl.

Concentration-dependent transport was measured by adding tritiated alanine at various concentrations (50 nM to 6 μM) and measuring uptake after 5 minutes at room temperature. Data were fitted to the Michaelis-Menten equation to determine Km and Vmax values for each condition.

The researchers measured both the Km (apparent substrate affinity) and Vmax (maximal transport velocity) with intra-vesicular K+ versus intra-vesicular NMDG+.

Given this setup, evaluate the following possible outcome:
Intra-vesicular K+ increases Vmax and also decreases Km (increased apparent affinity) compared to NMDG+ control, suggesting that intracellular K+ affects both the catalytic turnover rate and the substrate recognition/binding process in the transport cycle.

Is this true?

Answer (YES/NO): NO